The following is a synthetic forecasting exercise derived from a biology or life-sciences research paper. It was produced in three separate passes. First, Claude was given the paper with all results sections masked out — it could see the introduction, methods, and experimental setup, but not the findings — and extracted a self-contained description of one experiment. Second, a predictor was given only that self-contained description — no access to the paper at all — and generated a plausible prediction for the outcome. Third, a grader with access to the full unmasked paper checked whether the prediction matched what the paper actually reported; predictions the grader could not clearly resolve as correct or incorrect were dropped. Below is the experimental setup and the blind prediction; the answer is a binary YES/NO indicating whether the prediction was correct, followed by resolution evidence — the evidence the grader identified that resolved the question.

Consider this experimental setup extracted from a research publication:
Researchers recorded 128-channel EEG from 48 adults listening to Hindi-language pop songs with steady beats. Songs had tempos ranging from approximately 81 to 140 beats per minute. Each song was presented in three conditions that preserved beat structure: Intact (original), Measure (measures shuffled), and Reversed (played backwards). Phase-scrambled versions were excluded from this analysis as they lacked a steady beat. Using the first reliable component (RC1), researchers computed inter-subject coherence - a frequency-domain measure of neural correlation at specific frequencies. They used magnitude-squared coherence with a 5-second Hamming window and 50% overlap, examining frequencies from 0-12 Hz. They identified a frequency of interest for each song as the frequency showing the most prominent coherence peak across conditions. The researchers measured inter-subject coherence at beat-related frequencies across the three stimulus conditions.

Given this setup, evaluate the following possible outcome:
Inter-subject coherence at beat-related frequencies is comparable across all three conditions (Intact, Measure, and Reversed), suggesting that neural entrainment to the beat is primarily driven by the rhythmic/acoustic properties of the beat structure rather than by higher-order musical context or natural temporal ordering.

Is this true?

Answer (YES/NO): NO